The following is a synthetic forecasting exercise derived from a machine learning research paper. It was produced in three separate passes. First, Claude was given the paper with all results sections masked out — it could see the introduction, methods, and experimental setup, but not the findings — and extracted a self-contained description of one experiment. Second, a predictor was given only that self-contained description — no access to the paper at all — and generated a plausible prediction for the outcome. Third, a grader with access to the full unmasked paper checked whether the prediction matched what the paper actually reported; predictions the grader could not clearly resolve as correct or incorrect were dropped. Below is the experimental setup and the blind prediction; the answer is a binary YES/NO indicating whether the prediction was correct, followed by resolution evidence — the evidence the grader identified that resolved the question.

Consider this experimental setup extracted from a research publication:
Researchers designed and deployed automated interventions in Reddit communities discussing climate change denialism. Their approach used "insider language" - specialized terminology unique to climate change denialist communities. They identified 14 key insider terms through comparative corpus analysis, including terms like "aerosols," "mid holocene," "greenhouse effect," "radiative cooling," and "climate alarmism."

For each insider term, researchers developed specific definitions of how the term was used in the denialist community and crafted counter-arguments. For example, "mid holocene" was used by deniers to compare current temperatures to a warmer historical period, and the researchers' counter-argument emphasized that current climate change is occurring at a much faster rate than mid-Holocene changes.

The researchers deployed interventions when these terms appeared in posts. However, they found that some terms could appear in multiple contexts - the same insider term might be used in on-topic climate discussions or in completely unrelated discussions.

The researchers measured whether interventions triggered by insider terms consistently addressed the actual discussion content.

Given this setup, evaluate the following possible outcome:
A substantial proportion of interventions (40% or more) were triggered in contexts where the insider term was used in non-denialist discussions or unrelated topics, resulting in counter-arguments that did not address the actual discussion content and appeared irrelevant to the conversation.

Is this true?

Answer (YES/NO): NO